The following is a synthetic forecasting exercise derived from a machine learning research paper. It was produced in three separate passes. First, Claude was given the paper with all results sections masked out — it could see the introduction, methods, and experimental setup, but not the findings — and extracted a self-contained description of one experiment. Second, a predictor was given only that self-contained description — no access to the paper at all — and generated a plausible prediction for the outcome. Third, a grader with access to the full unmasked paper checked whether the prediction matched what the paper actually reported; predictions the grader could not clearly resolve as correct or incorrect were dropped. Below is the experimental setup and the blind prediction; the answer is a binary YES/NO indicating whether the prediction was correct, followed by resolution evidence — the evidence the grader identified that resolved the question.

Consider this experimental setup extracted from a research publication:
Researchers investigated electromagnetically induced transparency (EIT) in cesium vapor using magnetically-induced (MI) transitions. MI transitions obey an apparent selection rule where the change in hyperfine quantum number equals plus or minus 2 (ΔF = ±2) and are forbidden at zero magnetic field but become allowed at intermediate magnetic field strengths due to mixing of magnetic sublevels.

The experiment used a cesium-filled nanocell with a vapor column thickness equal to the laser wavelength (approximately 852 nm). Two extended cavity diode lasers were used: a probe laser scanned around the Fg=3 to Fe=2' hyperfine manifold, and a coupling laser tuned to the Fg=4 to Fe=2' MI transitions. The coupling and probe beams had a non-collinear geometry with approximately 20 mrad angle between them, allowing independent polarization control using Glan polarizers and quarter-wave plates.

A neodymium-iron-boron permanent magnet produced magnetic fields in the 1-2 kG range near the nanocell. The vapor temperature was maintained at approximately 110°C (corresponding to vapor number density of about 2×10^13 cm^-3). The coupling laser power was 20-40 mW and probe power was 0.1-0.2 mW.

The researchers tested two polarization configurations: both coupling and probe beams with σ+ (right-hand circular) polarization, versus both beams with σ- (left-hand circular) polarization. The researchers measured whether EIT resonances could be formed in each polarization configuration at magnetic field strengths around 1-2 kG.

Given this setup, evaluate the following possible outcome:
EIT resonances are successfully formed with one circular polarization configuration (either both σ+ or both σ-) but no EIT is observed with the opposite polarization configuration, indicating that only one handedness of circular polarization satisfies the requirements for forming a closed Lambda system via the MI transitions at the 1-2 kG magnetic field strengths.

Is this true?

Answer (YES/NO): YES